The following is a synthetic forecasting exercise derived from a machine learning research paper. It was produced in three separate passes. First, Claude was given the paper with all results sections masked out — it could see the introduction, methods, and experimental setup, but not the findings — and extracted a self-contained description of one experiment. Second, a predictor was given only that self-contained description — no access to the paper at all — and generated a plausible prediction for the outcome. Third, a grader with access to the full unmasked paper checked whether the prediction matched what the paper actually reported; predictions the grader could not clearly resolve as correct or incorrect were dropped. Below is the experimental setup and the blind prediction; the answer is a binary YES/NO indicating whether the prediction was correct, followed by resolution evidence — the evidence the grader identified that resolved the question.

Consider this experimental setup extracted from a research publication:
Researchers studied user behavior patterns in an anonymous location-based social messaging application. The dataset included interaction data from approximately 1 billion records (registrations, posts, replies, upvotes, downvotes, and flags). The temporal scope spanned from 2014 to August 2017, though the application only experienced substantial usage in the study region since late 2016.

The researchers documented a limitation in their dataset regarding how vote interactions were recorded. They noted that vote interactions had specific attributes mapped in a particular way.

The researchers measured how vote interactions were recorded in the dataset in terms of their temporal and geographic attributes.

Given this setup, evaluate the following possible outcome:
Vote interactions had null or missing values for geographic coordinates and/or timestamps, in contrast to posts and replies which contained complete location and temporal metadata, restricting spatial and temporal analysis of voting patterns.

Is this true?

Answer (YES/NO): NO